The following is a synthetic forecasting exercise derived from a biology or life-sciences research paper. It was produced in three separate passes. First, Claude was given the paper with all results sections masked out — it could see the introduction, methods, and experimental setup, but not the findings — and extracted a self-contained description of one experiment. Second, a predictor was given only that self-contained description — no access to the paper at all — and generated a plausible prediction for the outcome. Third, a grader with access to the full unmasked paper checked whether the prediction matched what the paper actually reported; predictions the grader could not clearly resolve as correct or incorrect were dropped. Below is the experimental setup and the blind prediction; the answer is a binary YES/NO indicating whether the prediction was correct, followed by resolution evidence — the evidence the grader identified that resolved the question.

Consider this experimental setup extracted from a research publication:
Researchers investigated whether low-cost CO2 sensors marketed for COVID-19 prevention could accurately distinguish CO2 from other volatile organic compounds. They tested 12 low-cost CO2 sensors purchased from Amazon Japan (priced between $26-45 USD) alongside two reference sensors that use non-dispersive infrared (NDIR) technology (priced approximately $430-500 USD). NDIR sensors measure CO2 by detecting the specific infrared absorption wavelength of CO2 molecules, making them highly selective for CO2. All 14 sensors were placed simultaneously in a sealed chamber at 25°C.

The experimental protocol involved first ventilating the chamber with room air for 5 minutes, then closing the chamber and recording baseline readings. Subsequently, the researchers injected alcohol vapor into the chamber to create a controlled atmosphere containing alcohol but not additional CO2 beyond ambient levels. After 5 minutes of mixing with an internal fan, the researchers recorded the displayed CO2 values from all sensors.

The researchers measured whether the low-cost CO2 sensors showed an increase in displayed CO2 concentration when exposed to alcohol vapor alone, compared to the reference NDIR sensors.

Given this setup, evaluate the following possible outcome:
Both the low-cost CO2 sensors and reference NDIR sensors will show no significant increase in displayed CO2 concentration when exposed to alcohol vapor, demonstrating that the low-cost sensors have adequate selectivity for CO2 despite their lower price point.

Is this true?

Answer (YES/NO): NO